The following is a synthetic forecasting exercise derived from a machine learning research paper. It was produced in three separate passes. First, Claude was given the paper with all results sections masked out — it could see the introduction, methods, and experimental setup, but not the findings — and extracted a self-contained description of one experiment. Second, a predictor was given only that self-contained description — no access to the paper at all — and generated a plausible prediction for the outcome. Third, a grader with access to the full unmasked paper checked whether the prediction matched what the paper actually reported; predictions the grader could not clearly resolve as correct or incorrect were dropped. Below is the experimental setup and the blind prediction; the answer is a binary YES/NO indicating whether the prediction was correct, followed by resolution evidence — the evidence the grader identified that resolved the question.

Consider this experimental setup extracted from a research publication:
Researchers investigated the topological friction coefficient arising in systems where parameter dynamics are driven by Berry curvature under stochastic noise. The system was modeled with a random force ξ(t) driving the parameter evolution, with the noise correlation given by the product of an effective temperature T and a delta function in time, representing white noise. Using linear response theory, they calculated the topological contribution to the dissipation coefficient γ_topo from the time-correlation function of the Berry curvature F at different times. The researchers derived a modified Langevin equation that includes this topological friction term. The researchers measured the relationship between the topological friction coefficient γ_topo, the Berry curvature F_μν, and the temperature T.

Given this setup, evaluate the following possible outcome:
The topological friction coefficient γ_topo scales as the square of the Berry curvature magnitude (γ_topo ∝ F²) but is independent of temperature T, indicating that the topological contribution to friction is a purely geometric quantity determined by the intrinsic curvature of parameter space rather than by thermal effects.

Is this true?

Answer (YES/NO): NO